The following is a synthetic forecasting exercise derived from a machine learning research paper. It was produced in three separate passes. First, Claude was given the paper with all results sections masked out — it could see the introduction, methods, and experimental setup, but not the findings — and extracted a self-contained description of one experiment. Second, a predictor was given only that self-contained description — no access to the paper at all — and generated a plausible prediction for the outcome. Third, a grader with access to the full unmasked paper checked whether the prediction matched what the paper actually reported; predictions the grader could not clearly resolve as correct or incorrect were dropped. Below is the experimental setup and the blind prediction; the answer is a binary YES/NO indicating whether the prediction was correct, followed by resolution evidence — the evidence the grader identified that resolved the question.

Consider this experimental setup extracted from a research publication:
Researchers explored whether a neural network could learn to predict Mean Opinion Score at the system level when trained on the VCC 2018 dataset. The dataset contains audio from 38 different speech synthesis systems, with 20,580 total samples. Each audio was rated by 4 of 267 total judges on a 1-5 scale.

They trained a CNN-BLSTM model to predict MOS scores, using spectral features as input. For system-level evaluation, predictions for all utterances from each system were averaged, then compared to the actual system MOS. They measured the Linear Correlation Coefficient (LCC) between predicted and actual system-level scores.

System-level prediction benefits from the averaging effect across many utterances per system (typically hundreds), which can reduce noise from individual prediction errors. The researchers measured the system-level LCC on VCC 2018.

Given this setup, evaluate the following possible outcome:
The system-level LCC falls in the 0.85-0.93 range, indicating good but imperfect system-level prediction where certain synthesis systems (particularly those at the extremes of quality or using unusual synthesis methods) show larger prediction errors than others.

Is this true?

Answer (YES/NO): NO